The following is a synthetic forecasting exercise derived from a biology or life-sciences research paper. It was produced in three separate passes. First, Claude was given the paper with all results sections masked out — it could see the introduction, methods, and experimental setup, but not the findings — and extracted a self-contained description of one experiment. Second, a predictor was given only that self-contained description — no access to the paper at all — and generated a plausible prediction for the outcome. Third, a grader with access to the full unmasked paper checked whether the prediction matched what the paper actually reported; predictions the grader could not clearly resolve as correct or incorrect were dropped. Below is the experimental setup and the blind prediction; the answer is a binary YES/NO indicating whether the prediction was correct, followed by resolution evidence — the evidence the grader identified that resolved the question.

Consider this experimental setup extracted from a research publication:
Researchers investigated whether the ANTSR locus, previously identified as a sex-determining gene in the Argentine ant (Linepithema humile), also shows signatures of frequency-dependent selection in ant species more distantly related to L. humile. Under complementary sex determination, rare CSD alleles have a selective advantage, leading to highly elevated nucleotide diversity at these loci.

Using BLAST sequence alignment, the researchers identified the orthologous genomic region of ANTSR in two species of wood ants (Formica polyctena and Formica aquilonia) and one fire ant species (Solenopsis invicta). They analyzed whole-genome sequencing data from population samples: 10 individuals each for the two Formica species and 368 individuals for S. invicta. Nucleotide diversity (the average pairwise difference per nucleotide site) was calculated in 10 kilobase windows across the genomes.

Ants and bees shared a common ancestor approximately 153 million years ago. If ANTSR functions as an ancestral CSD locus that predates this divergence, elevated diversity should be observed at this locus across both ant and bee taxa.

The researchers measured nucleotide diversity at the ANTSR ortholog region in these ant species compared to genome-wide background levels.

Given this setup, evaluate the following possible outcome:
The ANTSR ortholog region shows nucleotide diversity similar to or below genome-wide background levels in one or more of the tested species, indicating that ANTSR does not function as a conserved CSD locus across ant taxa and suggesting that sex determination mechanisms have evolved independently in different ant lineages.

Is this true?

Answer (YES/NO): NO